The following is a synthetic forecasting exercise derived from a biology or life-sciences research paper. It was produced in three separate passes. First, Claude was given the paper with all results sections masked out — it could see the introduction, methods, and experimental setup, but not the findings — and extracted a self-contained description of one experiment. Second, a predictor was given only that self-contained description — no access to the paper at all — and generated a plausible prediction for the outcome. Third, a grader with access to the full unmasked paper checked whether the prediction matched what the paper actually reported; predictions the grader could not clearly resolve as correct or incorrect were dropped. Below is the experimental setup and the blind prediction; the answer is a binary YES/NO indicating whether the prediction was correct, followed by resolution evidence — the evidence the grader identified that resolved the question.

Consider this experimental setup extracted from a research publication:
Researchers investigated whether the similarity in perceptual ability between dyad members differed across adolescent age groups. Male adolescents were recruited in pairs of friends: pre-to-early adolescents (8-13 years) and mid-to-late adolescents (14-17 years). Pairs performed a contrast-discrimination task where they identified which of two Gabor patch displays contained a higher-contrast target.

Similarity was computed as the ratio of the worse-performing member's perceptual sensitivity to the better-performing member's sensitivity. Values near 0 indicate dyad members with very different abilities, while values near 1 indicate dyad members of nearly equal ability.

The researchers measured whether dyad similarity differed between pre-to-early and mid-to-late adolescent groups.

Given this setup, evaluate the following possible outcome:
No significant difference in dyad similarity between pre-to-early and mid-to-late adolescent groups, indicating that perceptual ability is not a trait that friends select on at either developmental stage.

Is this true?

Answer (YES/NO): YES